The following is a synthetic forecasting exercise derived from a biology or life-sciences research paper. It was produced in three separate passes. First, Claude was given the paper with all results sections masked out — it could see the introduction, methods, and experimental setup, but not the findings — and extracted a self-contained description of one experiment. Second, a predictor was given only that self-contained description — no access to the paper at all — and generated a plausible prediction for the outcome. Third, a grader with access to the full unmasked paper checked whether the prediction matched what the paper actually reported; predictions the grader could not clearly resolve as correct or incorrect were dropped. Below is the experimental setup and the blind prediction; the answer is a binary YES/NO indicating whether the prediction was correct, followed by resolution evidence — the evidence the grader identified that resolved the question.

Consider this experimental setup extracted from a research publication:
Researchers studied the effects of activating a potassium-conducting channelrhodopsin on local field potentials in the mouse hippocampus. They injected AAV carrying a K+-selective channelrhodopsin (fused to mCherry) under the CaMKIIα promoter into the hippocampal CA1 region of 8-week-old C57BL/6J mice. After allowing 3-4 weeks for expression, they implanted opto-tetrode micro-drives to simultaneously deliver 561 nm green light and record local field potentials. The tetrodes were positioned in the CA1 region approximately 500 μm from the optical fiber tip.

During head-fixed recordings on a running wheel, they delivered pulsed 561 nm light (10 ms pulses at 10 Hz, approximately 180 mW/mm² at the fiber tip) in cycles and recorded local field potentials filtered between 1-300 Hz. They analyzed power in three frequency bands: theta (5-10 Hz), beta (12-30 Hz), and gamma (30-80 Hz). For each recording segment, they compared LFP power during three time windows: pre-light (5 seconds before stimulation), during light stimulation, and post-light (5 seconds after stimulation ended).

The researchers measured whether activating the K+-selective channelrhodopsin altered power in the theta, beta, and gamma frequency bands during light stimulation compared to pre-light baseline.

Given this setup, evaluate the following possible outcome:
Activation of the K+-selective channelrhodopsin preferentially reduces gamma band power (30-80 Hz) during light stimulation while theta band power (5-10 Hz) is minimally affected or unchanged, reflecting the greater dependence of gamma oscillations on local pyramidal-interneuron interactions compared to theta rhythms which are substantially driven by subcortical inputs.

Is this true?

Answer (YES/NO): NO